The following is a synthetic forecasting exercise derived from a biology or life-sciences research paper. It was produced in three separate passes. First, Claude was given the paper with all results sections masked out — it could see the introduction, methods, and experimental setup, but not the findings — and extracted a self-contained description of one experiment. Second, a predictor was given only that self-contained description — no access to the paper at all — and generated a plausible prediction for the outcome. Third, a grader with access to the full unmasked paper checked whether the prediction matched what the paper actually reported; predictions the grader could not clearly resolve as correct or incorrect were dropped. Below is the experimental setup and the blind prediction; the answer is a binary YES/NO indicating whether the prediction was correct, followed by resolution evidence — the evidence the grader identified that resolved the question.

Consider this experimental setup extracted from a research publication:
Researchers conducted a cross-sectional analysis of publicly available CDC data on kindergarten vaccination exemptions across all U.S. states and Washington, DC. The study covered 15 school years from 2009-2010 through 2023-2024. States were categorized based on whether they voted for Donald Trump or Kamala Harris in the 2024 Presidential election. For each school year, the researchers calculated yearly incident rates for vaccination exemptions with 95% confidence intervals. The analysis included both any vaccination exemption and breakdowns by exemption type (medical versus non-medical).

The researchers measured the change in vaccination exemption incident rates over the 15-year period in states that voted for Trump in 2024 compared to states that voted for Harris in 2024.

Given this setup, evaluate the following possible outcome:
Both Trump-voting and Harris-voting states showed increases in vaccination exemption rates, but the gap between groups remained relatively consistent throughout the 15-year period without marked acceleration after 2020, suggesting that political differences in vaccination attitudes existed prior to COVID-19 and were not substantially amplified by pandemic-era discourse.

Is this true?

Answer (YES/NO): NO